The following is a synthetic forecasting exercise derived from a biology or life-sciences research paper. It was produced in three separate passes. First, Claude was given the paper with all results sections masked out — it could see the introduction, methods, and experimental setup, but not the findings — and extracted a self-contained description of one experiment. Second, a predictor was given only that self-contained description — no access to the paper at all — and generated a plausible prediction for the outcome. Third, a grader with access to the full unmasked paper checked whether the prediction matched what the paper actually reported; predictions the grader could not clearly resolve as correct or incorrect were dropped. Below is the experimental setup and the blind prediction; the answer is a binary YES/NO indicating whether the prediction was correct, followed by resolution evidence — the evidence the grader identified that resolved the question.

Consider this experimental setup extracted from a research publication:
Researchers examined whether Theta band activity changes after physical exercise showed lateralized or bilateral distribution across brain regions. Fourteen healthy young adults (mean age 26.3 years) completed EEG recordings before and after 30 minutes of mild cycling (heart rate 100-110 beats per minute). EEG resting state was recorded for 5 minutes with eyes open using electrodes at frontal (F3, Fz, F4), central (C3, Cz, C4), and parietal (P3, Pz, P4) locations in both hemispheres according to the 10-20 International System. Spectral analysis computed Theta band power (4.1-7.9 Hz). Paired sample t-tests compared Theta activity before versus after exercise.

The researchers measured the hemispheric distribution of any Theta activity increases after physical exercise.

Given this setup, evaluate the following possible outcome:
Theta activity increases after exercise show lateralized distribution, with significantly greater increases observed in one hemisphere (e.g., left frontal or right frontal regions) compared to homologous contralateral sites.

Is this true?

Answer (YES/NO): NO